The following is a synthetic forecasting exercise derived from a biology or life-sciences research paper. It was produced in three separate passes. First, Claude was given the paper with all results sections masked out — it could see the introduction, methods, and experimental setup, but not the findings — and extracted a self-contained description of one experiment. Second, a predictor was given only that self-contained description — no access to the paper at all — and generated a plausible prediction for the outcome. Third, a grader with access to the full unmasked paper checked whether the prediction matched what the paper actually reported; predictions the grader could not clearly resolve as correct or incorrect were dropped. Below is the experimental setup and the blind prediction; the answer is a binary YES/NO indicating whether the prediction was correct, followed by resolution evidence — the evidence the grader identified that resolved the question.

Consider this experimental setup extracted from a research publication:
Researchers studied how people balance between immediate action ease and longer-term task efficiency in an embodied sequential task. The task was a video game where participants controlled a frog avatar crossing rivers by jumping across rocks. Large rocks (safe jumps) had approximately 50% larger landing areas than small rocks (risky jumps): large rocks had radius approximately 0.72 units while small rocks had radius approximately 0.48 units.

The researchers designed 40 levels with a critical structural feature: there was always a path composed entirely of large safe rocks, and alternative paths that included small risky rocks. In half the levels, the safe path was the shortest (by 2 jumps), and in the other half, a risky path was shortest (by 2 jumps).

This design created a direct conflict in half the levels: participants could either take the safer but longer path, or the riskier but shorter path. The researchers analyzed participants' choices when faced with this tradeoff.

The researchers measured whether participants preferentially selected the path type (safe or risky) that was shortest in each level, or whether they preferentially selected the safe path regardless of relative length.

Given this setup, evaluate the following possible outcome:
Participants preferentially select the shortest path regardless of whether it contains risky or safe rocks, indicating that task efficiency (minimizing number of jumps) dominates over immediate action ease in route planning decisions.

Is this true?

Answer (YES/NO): NO